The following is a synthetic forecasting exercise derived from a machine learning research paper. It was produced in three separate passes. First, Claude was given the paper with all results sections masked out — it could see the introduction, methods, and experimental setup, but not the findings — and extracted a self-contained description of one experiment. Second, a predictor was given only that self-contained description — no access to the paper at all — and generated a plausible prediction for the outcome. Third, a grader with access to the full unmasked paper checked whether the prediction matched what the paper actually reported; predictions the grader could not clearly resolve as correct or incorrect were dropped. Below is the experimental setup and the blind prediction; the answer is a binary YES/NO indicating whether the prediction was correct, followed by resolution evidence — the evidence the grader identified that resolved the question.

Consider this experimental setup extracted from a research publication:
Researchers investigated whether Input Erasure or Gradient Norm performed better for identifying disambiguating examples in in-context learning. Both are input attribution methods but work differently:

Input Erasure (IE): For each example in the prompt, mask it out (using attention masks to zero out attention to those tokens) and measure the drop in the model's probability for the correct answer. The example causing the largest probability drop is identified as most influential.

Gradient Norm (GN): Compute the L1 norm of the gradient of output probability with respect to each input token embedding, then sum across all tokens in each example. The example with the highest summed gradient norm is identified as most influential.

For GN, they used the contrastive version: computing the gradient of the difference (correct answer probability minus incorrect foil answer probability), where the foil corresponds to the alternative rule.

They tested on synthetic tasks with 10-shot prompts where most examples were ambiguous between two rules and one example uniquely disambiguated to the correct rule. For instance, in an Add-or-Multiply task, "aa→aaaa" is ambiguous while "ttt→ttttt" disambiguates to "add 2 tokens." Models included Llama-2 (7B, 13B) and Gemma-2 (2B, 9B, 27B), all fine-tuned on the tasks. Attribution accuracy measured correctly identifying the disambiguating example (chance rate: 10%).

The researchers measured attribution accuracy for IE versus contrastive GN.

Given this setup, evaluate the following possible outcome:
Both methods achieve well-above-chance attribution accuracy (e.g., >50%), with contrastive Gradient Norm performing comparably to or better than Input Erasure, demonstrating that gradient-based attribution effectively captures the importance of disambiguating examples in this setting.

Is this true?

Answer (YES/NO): NO